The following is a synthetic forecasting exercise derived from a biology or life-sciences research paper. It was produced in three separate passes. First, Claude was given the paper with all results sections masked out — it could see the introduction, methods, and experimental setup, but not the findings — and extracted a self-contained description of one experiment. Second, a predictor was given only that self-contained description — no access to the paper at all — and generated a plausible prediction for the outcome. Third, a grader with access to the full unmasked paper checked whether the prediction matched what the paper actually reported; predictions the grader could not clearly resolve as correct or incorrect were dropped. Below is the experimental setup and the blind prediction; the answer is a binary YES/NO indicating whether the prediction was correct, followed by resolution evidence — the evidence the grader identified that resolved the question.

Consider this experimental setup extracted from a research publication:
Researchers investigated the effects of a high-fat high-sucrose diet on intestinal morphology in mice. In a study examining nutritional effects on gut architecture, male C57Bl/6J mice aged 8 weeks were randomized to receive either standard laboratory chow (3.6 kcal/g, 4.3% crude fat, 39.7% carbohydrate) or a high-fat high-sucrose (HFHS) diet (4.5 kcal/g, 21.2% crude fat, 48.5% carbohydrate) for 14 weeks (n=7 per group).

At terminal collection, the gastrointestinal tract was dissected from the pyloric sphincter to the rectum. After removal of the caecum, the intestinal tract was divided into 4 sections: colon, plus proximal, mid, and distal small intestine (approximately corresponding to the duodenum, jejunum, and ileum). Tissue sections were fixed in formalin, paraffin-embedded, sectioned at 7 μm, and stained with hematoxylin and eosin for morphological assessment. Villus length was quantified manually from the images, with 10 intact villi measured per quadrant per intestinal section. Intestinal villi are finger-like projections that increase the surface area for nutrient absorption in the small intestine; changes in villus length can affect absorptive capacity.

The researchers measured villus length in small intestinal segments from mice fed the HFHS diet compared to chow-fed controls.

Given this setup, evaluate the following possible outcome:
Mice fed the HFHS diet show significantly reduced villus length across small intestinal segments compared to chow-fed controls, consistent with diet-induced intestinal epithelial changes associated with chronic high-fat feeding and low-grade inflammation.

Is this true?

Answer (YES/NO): NO